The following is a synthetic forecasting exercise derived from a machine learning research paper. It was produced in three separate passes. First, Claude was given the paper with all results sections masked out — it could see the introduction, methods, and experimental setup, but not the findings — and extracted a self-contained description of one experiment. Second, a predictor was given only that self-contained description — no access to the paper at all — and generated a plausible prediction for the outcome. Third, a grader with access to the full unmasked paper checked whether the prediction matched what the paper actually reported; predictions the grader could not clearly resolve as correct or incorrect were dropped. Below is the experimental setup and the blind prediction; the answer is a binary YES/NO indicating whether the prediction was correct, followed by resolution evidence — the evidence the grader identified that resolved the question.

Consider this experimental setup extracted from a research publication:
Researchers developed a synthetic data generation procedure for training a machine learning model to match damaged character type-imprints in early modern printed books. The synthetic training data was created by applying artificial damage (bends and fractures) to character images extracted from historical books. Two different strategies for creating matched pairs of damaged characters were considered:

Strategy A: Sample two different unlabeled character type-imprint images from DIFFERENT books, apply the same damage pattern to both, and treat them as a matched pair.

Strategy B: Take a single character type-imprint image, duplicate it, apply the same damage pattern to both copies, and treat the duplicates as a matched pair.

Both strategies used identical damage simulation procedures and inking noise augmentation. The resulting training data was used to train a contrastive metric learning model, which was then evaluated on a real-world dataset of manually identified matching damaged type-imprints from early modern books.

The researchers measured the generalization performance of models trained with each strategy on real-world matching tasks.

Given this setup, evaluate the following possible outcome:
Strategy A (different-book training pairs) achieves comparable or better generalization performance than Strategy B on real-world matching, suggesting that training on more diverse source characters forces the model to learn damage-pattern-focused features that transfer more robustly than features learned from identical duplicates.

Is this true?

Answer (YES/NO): YES